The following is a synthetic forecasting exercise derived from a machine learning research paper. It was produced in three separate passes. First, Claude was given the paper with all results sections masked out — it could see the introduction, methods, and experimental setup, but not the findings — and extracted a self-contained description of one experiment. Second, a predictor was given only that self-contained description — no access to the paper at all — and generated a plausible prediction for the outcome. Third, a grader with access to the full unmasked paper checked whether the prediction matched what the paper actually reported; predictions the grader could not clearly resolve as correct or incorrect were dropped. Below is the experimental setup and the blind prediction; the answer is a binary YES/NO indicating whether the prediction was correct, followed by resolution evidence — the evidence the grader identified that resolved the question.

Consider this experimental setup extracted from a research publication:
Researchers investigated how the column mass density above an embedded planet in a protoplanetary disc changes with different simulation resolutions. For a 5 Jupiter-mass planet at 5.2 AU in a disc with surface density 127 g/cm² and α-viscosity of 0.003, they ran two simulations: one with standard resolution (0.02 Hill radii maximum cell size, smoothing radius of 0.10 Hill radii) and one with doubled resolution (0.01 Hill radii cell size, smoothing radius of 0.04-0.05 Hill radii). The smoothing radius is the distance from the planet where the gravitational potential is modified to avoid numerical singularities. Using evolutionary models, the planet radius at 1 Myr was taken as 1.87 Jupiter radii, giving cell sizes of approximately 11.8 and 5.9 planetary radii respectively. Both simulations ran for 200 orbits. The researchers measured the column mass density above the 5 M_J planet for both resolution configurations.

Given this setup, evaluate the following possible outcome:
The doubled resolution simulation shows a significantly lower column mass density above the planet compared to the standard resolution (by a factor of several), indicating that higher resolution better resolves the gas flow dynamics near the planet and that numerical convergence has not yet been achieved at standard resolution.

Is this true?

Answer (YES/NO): NO